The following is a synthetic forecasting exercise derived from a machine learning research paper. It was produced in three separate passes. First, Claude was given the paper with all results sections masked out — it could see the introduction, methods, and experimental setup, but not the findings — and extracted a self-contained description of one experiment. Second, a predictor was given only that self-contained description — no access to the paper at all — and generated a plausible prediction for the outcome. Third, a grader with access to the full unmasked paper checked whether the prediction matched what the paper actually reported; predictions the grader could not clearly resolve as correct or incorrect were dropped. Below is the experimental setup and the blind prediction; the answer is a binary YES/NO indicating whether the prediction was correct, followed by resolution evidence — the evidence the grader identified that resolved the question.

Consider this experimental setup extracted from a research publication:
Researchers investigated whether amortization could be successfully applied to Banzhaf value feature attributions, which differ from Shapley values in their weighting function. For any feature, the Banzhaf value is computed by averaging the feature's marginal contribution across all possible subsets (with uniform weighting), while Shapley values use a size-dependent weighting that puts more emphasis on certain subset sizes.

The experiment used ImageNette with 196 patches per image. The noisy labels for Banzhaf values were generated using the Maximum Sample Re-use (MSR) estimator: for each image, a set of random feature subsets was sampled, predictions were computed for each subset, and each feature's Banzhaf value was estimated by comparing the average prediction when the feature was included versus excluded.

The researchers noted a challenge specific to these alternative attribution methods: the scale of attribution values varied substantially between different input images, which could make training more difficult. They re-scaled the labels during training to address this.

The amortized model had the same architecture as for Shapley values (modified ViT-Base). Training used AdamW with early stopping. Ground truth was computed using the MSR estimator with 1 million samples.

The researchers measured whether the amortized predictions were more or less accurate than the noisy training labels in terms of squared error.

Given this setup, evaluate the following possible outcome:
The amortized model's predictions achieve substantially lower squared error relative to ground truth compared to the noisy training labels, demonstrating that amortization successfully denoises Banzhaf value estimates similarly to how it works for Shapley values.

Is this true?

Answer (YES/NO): NO